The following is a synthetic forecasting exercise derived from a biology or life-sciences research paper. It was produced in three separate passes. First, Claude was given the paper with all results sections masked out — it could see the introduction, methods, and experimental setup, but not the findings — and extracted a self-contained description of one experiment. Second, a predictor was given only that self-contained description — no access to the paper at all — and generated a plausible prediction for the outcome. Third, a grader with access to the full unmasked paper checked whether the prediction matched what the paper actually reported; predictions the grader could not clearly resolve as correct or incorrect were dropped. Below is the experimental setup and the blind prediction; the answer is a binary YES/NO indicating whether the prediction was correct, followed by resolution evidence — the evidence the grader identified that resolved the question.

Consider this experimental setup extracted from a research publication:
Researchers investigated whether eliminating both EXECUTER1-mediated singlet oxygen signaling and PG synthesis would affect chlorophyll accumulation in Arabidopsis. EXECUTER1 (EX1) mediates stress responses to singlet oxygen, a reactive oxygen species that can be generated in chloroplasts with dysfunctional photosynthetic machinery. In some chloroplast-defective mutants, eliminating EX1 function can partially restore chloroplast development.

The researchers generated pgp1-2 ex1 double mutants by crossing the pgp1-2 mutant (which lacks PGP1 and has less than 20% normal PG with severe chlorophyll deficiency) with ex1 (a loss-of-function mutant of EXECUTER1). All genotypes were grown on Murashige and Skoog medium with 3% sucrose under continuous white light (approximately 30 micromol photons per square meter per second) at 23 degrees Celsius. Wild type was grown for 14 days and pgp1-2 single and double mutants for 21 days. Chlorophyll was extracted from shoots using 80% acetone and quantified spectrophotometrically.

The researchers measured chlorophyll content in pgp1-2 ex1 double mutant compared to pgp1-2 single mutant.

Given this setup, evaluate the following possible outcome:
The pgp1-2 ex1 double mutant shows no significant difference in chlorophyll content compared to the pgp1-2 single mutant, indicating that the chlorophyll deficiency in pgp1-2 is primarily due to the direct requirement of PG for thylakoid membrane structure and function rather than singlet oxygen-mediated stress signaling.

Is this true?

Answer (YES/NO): YES